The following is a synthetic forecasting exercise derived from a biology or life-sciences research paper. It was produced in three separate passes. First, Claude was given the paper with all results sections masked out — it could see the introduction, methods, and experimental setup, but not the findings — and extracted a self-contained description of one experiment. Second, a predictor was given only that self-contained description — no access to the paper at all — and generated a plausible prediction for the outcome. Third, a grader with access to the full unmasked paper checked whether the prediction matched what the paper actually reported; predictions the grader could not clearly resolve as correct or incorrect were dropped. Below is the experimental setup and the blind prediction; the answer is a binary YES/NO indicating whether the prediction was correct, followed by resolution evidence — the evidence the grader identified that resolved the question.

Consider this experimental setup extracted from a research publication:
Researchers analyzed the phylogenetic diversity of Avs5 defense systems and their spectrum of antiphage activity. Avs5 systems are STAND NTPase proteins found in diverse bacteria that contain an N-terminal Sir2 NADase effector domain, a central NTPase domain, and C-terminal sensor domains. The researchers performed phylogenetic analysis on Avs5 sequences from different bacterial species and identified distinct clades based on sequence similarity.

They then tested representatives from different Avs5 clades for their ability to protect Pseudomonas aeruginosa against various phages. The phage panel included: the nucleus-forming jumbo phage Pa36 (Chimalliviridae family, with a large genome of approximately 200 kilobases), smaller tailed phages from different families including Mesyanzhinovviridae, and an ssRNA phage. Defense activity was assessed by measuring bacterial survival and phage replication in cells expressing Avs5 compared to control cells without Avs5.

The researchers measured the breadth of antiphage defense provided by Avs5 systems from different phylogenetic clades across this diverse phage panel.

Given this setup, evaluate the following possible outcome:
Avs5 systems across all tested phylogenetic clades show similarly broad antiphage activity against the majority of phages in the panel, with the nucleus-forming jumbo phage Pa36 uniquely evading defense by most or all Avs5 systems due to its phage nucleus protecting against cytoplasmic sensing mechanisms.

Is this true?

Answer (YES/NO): NO